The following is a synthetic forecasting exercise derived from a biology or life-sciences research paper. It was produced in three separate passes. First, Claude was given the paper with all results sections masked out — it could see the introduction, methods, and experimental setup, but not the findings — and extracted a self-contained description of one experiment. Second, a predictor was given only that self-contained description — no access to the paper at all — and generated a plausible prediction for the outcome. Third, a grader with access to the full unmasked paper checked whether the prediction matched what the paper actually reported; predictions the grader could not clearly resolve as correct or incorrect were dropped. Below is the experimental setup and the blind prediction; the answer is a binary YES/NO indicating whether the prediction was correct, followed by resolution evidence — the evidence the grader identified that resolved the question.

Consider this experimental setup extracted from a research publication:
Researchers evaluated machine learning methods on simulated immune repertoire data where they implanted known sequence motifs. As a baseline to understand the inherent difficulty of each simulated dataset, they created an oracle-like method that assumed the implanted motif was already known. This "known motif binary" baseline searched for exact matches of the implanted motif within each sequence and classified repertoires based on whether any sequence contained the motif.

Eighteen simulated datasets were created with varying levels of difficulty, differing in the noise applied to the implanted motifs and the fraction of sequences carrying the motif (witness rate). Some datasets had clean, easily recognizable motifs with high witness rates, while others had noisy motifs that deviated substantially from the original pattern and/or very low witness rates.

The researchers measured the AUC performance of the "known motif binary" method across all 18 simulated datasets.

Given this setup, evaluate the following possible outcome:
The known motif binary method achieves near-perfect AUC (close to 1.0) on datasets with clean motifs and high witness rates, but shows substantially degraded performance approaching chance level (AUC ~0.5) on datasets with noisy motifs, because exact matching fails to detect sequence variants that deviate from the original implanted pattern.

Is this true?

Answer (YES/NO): NO